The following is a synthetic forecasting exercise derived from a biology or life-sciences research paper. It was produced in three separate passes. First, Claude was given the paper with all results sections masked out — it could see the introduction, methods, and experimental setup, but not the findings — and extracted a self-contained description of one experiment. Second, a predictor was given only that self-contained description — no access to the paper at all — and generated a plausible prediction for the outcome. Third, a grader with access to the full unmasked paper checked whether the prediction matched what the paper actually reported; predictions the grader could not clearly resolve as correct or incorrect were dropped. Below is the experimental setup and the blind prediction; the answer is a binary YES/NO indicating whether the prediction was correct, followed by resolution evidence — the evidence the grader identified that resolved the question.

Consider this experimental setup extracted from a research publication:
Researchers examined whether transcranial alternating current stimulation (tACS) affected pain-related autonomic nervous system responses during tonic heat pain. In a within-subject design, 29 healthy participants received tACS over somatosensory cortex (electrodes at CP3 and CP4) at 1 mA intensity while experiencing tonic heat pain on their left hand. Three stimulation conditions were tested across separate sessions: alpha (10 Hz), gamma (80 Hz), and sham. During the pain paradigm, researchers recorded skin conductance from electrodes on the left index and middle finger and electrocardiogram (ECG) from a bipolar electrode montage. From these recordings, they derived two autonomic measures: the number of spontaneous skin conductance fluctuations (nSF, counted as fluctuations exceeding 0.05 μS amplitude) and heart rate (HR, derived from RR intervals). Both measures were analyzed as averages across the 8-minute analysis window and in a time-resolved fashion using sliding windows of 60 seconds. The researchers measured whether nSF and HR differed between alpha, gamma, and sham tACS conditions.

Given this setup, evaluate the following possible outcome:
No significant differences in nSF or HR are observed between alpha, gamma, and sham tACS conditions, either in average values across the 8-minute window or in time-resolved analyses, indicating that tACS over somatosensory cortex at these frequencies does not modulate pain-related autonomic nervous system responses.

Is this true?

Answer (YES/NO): YES